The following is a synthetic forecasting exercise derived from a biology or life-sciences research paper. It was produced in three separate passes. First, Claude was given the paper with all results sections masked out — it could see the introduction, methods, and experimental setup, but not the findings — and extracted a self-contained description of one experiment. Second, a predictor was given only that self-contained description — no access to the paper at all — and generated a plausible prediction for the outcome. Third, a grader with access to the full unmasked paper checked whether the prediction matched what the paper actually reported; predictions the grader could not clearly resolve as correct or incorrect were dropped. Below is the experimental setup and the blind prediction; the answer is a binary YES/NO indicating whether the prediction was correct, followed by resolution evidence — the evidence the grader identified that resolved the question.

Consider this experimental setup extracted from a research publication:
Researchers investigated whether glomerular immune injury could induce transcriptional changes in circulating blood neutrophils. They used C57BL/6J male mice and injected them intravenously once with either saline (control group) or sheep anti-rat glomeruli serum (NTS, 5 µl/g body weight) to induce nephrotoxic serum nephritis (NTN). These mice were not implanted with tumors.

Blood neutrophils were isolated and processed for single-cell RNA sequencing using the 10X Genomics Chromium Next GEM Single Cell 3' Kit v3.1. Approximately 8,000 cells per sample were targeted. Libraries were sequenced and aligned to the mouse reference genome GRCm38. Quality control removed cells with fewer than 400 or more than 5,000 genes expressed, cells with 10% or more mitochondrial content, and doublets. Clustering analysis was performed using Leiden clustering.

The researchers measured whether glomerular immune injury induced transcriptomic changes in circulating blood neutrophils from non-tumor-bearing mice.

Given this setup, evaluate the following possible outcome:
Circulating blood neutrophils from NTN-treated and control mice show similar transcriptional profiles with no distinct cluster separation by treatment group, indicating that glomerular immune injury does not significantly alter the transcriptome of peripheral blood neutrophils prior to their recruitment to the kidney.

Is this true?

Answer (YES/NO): NO